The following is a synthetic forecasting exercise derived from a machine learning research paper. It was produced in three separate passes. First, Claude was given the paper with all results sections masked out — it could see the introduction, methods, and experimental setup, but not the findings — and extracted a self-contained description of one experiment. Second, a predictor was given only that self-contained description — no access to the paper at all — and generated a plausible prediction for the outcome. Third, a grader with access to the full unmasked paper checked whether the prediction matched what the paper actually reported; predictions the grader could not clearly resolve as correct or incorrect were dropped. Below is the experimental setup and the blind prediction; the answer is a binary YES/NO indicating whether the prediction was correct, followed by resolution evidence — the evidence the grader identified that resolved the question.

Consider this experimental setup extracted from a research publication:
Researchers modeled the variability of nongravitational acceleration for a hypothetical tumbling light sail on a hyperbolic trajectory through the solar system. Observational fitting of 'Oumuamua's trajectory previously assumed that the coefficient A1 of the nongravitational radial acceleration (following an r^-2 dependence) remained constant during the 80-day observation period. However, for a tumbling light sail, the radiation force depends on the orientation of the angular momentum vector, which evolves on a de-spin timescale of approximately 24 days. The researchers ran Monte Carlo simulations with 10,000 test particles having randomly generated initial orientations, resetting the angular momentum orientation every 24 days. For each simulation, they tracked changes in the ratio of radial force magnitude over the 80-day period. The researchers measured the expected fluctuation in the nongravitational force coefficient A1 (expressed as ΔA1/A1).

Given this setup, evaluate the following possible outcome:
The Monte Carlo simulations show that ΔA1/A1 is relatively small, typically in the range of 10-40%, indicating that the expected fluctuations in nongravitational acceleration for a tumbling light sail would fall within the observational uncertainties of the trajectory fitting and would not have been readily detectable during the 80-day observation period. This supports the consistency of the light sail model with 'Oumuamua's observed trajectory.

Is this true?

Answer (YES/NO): NO